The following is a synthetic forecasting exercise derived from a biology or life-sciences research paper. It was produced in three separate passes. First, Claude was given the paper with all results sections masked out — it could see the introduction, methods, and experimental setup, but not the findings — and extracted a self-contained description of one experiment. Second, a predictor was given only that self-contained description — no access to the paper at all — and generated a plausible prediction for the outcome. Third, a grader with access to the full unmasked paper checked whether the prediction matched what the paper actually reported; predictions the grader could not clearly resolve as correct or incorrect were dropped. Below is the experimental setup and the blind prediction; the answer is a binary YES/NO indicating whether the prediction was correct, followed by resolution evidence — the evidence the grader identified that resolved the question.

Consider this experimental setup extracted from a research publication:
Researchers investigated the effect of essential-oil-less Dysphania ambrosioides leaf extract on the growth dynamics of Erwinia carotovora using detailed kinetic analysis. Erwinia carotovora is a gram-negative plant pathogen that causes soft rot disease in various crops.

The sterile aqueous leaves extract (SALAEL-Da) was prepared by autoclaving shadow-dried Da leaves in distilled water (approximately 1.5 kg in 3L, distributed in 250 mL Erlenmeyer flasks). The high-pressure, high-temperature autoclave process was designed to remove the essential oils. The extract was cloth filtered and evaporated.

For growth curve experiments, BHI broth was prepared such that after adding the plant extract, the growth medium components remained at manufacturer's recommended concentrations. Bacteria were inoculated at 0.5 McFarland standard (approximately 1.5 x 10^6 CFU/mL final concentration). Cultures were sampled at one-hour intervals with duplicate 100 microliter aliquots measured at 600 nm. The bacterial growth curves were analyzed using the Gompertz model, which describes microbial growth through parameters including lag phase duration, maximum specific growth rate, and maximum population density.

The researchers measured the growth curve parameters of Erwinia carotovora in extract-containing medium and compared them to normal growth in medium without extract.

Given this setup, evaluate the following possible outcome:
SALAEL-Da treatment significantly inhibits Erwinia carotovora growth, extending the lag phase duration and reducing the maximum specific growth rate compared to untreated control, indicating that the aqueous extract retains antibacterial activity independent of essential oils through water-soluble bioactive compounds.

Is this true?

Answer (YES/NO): NO